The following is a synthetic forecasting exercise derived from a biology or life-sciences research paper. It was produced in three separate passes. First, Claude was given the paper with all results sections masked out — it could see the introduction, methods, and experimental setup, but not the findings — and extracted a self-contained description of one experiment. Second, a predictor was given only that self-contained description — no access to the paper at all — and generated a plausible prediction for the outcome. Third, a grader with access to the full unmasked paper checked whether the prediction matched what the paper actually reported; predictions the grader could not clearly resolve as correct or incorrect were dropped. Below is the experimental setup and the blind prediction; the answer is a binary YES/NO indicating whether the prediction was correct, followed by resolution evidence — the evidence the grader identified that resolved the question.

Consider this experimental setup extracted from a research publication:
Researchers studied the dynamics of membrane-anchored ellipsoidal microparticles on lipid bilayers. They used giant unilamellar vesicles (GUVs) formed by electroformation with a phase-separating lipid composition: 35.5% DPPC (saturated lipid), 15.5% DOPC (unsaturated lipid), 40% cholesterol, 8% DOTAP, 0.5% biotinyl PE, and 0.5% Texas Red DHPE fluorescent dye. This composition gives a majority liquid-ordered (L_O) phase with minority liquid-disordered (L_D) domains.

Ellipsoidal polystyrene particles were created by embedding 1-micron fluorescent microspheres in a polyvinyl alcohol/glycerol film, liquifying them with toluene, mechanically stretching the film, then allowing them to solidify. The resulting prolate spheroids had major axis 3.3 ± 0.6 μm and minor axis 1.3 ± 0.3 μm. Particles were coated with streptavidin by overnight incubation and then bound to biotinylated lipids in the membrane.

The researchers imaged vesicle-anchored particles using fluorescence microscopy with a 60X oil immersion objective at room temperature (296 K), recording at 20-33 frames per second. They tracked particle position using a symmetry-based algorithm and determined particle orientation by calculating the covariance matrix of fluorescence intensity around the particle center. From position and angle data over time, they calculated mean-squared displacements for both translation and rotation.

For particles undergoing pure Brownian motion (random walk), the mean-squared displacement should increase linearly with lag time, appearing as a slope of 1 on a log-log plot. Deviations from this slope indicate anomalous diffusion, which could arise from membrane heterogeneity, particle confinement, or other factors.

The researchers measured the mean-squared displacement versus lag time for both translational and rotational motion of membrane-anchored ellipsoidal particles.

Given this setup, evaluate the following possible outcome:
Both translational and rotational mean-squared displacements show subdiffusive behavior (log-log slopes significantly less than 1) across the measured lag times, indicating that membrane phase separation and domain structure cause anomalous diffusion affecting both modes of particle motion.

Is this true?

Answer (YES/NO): NO